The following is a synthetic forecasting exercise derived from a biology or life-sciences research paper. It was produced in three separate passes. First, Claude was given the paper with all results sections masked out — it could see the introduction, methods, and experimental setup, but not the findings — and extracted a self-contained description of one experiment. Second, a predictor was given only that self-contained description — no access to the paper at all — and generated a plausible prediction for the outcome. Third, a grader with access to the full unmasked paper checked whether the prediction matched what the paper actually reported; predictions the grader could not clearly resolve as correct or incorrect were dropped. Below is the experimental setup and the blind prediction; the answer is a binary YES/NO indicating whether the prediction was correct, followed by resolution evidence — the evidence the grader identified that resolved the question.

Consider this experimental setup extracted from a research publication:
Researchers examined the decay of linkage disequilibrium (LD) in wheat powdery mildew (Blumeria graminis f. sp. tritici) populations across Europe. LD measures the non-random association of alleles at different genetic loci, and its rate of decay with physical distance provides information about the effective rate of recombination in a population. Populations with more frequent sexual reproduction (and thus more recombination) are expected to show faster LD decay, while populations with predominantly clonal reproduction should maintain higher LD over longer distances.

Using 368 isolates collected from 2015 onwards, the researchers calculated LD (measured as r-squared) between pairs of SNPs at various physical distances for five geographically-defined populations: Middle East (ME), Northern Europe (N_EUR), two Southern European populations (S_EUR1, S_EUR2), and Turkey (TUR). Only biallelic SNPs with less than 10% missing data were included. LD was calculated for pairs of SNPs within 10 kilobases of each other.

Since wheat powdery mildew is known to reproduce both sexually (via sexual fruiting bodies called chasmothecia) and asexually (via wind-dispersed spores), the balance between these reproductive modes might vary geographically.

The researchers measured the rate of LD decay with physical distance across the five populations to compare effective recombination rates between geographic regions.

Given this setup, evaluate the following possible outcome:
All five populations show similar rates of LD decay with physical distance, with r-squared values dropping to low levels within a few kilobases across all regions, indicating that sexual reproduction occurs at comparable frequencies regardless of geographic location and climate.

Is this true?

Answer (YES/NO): YES